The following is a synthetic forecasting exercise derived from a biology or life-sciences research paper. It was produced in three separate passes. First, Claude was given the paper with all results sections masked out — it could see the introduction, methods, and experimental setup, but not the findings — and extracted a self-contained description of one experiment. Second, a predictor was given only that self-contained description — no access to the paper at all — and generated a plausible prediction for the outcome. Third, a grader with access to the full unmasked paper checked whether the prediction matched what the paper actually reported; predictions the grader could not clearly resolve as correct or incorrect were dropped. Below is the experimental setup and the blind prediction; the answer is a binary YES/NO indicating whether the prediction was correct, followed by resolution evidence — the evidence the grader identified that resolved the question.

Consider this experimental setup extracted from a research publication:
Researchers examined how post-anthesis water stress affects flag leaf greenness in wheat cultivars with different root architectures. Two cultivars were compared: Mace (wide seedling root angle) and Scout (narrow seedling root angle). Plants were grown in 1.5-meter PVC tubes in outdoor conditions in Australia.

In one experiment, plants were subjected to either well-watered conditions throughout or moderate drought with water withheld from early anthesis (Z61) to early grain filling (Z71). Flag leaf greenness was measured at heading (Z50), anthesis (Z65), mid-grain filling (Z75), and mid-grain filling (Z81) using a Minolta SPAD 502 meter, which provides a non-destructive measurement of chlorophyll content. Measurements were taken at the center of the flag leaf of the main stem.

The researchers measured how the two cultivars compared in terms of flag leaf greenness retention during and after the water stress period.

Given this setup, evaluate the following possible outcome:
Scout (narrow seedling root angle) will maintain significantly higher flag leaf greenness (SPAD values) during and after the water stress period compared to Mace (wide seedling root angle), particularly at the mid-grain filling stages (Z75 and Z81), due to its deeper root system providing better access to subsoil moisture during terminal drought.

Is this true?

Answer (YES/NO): YES